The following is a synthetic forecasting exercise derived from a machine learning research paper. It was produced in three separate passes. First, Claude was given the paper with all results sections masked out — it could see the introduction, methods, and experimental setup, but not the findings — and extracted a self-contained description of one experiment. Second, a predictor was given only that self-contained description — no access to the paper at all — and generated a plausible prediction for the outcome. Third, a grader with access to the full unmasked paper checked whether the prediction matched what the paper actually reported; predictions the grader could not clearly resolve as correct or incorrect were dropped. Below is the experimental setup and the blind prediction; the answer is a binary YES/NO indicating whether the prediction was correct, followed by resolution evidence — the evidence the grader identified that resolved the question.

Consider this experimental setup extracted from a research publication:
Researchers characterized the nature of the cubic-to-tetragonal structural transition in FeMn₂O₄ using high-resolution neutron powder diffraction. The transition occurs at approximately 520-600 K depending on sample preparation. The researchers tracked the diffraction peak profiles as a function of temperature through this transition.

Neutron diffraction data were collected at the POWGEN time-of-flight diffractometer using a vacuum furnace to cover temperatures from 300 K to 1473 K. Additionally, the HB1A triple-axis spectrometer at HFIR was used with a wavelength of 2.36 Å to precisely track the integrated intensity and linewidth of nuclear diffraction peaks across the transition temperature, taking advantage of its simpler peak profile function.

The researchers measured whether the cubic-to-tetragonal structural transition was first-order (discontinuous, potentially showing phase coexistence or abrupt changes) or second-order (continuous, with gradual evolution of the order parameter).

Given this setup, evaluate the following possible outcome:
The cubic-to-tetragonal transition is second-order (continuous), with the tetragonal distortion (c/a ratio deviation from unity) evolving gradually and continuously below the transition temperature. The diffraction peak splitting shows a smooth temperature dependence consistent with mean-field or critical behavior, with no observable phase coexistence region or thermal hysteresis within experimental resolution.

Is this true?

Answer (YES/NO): NO